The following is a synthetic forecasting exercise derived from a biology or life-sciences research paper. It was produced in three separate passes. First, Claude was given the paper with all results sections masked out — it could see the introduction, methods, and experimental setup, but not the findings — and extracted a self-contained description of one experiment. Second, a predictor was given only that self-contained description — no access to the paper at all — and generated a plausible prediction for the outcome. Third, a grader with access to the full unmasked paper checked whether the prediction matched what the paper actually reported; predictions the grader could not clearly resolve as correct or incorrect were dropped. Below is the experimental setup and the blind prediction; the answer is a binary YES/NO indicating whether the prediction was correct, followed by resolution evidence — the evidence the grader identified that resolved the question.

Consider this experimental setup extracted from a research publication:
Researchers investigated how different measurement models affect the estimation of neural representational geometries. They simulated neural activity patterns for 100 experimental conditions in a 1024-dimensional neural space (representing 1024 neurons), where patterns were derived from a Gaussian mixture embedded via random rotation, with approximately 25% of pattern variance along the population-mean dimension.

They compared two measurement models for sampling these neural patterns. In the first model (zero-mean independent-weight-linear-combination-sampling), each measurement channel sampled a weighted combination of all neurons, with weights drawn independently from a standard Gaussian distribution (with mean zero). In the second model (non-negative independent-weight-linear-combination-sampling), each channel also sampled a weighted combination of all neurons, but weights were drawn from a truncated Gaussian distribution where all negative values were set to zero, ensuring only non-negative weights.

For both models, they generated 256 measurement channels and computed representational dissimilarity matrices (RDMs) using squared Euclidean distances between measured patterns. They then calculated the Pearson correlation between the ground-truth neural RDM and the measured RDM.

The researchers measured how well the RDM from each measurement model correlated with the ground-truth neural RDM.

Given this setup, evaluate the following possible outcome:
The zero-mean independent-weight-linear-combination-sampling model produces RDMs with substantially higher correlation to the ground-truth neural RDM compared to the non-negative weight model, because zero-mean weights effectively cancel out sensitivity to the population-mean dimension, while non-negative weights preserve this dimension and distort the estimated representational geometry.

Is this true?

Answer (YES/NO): YES